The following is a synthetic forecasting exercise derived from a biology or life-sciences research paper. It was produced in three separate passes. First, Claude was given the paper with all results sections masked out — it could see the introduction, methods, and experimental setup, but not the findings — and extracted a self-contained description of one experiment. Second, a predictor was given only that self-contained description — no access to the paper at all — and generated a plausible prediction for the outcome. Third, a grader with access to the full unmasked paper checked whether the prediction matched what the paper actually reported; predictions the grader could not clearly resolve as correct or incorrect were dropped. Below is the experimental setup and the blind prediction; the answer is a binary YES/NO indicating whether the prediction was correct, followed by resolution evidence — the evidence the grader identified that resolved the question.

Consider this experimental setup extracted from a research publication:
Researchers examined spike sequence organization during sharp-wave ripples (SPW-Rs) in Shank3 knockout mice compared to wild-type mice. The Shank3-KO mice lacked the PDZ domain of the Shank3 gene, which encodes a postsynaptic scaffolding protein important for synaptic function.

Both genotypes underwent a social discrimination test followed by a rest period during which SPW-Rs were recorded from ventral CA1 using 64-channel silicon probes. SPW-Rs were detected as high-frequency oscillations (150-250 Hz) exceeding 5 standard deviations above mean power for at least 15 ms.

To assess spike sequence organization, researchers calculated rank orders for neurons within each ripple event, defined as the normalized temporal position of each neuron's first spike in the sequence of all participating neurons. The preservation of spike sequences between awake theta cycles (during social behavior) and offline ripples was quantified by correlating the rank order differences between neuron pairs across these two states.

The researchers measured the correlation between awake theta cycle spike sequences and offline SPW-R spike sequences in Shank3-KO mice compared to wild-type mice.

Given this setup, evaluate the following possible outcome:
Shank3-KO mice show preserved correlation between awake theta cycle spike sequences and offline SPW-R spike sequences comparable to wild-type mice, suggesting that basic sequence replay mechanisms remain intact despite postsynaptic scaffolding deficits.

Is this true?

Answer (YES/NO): NO